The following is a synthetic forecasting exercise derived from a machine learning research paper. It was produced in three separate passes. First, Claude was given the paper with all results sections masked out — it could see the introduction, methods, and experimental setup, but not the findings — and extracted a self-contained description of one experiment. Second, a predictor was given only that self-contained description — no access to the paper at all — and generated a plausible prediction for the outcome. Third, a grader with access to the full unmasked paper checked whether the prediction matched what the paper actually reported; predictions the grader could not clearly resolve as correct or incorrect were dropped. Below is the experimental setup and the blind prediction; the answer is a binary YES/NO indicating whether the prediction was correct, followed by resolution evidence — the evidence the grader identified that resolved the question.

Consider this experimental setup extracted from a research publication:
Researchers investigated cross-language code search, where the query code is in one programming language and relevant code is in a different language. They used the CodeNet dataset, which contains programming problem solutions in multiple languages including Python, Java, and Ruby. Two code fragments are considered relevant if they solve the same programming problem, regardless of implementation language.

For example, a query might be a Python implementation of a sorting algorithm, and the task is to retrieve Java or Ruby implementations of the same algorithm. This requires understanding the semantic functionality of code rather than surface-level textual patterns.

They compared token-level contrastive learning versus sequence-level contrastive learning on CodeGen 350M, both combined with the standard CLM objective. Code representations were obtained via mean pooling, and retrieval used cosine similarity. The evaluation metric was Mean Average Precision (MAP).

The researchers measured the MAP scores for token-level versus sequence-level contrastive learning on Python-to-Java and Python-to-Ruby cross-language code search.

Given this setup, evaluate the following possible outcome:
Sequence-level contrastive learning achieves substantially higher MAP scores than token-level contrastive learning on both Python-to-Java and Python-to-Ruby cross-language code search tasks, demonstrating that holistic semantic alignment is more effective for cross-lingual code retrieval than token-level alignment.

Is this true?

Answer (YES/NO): NO